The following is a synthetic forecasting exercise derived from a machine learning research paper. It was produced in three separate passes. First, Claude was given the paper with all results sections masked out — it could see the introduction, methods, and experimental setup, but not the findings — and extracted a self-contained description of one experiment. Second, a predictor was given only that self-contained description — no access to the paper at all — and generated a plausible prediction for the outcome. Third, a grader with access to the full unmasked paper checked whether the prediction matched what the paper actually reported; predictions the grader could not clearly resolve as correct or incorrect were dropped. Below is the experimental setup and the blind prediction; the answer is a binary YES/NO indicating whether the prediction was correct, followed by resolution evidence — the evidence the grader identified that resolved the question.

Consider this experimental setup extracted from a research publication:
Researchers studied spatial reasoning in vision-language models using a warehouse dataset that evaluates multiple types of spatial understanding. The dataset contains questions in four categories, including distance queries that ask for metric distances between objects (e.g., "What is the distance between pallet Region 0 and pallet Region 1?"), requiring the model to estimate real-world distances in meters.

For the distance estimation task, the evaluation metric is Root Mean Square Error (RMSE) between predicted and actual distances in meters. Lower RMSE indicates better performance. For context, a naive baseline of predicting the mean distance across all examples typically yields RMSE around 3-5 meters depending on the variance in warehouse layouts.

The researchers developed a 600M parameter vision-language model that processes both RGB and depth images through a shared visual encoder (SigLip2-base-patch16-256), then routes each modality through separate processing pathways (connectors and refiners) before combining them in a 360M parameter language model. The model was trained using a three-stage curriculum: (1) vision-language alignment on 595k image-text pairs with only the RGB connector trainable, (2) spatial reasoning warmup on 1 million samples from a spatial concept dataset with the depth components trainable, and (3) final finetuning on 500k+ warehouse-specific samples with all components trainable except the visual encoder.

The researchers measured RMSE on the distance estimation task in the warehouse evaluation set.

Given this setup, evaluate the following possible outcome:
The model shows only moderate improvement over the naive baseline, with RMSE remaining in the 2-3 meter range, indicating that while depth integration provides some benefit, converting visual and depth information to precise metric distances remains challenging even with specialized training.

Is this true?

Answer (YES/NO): NO